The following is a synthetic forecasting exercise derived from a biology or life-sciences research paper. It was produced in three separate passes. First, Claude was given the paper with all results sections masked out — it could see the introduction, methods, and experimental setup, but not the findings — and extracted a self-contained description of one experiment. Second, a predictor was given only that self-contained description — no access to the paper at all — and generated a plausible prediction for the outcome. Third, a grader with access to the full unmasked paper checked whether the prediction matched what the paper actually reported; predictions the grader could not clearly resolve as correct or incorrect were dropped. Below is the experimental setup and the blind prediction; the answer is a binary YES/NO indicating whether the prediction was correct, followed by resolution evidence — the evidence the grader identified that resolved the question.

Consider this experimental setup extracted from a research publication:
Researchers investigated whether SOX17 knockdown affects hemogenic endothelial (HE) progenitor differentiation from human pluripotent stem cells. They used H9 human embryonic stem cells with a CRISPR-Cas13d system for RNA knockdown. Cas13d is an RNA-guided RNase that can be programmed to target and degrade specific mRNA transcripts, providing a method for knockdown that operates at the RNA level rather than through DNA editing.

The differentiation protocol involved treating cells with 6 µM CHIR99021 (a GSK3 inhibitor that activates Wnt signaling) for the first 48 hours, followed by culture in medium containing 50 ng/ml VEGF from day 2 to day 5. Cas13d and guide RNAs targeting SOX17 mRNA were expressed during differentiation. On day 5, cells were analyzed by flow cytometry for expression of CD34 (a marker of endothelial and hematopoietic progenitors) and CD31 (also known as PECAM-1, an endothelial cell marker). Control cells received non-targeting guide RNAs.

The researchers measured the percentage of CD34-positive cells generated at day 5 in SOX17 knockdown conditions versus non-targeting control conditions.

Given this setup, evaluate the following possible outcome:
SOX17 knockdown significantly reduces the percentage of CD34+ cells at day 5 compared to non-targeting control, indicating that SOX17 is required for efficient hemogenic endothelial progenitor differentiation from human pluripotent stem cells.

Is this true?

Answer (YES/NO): YES